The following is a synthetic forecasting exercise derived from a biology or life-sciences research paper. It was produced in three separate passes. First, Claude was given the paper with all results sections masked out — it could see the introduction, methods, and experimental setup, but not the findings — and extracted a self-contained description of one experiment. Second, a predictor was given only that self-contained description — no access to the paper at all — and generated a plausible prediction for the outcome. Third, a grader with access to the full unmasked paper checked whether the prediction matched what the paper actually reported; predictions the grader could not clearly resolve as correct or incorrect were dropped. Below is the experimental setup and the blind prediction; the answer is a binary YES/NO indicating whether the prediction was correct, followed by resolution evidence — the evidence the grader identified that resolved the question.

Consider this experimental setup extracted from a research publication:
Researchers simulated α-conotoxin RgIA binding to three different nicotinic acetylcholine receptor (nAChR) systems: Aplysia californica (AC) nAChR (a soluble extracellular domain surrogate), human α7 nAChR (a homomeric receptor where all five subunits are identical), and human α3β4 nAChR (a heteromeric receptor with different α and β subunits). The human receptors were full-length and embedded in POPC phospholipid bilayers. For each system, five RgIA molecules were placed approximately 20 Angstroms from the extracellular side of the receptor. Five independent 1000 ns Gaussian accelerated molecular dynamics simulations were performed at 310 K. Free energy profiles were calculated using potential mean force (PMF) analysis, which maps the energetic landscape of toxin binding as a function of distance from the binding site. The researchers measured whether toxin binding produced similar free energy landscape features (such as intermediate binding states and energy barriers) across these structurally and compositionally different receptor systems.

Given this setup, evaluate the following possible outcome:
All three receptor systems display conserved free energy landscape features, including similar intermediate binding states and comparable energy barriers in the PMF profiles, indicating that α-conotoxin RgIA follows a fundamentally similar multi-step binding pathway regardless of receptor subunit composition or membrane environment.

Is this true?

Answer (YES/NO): YES